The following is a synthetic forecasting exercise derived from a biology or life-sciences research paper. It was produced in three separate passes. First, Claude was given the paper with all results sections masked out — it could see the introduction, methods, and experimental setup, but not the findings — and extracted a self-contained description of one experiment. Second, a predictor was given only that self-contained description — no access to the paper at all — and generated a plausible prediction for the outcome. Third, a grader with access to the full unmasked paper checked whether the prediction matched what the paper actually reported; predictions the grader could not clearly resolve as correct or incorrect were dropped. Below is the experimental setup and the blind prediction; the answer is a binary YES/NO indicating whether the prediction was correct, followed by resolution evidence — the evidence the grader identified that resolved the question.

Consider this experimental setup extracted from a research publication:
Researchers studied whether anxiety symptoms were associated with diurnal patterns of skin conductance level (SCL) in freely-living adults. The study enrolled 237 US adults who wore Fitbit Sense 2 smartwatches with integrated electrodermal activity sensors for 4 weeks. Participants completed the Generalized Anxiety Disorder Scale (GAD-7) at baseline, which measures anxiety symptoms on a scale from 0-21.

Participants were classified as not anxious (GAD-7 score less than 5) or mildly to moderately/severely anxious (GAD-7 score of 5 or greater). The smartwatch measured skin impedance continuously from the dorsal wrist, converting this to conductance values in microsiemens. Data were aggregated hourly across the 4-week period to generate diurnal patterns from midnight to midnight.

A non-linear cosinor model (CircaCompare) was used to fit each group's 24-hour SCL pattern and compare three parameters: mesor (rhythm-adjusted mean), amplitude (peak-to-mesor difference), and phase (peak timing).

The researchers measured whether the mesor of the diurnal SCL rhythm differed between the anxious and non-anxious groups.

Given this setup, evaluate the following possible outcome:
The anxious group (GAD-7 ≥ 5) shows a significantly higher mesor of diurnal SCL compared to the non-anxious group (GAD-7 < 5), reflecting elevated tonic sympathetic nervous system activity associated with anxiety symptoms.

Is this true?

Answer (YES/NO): NO